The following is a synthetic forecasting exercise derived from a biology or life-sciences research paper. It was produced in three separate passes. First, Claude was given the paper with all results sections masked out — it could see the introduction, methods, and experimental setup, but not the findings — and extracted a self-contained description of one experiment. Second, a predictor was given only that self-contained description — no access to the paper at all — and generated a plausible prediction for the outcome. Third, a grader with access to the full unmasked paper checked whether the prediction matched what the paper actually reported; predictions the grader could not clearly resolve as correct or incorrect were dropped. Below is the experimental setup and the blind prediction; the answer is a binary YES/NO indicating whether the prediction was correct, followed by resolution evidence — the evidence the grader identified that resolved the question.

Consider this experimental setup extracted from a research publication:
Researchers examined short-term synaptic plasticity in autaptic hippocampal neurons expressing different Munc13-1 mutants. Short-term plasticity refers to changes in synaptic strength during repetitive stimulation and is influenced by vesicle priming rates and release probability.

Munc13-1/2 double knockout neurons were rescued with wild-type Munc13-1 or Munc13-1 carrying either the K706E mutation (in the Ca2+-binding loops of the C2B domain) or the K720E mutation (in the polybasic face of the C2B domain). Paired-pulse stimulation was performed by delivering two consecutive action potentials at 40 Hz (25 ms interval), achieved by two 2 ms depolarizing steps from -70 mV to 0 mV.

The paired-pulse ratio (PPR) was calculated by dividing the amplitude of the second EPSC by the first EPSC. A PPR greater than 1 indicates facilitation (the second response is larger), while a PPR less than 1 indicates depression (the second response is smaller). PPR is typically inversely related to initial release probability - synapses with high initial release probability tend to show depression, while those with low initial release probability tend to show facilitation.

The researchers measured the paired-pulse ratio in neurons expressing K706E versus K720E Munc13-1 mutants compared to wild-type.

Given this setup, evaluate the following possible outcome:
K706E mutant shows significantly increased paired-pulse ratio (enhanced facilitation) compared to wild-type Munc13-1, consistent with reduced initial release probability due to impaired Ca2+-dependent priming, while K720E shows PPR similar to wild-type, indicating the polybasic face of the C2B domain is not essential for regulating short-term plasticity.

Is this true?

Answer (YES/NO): NO